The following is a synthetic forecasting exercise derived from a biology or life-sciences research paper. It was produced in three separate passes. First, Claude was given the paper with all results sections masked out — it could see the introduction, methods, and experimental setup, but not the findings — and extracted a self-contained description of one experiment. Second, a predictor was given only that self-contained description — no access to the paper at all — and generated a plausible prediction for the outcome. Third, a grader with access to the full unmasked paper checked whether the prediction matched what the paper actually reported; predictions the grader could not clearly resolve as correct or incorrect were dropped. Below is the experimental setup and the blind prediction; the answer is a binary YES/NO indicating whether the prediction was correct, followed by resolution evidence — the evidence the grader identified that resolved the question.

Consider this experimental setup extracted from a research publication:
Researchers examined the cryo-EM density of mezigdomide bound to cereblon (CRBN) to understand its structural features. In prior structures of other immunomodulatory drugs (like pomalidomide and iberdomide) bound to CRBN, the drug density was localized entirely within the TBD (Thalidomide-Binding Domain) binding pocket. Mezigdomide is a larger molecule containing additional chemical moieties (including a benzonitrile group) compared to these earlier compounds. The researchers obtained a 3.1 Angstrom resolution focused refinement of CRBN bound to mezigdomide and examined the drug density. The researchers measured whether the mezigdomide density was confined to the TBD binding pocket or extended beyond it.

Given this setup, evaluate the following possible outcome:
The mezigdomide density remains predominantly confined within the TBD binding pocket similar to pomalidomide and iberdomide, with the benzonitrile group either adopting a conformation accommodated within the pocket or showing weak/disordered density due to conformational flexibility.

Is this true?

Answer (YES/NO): NO